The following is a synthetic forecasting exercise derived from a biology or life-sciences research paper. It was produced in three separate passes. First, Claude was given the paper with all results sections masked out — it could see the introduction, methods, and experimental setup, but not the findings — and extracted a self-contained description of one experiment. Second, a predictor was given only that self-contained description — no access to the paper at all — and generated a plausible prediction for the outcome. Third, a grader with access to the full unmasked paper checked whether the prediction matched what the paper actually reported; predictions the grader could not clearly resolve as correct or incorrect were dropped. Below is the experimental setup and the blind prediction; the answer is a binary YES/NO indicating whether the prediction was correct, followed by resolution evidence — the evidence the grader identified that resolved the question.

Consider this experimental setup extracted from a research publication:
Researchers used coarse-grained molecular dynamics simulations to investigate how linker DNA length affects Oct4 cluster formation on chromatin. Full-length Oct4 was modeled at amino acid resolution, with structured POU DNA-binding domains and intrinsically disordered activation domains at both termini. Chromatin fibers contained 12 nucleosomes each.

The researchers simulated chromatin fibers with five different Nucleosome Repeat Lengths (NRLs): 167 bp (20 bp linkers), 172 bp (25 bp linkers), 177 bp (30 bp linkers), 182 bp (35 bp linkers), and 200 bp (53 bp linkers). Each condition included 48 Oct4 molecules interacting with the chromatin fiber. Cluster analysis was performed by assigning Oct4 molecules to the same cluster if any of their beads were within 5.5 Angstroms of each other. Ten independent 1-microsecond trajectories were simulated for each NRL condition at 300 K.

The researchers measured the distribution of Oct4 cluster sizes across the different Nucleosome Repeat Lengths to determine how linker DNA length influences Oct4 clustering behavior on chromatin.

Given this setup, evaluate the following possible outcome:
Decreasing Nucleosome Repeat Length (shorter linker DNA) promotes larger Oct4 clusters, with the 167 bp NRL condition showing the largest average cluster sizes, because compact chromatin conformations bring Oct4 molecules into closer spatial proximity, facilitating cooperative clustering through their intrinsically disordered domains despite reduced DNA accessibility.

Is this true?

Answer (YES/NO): NO